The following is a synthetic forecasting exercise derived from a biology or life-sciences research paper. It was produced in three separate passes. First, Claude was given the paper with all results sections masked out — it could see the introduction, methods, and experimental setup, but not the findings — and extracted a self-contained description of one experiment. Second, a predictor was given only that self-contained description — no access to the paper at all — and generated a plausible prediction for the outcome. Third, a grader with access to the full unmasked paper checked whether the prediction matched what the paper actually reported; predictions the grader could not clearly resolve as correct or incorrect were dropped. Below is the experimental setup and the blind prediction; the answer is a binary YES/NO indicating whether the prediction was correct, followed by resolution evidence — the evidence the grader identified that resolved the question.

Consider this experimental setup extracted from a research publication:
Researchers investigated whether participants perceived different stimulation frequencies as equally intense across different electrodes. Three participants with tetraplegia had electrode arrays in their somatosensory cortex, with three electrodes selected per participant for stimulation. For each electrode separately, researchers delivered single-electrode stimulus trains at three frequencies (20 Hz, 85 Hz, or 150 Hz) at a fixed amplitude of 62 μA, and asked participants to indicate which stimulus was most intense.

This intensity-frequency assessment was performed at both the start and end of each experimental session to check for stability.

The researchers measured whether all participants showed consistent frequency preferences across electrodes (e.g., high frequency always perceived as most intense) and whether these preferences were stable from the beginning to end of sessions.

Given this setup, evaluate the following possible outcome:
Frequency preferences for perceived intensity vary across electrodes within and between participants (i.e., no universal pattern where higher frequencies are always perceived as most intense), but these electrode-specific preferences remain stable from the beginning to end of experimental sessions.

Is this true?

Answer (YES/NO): YES